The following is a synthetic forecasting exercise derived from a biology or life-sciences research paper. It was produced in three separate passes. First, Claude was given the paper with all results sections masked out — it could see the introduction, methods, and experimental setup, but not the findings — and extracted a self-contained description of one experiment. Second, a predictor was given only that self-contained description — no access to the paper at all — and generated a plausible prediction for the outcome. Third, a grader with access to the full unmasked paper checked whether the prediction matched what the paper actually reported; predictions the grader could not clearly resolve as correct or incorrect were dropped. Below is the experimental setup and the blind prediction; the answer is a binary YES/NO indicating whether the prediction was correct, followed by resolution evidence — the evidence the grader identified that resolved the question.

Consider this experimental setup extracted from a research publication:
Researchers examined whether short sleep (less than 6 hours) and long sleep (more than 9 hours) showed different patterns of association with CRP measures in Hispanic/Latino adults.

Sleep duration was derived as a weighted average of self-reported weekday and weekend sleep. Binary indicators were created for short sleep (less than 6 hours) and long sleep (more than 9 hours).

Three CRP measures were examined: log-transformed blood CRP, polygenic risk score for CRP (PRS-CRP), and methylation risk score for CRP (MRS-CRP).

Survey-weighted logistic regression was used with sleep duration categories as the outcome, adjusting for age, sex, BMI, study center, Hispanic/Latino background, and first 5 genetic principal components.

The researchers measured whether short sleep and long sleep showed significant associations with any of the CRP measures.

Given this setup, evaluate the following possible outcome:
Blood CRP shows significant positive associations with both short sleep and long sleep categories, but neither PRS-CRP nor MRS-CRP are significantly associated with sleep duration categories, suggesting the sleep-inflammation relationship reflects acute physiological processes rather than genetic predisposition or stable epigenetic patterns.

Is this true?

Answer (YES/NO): NO